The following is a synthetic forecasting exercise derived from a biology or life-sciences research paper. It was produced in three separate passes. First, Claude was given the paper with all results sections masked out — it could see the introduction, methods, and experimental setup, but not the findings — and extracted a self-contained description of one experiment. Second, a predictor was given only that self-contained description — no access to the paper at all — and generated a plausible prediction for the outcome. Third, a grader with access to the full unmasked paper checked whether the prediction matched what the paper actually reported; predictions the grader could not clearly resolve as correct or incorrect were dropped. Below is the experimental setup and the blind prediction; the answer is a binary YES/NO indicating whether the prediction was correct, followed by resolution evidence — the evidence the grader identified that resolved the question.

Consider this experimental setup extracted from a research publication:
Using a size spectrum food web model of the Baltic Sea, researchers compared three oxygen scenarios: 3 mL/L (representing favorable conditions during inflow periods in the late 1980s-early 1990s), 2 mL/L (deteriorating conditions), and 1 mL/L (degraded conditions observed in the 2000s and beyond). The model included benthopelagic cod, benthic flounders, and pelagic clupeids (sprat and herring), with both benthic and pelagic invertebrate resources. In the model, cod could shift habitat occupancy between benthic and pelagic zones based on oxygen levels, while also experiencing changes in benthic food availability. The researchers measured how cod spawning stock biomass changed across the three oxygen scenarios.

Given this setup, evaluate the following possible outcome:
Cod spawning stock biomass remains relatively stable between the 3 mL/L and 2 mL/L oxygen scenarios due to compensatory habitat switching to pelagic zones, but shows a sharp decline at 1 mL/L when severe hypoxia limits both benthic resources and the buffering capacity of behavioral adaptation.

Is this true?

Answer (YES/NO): NO